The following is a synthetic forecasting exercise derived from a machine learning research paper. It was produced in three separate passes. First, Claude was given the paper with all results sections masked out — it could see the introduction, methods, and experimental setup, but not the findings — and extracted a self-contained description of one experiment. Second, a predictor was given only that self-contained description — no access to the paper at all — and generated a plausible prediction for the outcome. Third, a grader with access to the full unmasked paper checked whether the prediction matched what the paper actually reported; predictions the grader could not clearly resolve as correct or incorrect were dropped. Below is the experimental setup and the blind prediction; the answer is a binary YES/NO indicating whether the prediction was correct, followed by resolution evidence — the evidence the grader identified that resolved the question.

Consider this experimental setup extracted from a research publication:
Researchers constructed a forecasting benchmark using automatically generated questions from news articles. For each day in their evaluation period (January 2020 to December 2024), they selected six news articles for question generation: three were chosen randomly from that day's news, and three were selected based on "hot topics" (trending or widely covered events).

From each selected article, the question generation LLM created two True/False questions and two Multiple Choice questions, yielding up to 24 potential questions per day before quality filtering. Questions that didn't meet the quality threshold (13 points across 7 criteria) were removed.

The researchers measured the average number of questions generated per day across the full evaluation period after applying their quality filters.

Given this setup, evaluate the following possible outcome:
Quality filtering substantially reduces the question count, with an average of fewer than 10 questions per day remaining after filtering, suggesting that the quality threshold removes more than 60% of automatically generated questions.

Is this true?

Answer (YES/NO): NO